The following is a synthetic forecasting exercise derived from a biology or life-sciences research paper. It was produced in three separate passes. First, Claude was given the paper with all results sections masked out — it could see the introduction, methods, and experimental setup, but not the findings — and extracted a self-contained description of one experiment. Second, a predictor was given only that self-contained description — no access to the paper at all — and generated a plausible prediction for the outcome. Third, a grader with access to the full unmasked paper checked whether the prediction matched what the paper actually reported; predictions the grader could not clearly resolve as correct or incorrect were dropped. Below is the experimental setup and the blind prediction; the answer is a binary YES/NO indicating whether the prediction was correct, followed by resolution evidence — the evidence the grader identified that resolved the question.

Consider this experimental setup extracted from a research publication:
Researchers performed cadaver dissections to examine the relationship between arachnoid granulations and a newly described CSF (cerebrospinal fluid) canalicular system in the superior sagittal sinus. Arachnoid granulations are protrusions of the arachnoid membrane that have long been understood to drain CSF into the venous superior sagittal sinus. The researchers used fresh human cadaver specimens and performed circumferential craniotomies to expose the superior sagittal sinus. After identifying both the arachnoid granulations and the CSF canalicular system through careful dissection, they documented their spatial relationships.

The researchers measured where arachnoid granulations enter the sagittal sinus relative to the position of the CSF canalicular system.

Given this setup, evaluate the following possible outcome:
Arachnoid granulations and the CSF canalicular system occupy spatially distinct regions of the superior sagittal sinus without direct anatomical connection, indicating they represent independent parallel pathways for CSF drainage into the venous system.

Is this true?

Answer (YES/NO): NO